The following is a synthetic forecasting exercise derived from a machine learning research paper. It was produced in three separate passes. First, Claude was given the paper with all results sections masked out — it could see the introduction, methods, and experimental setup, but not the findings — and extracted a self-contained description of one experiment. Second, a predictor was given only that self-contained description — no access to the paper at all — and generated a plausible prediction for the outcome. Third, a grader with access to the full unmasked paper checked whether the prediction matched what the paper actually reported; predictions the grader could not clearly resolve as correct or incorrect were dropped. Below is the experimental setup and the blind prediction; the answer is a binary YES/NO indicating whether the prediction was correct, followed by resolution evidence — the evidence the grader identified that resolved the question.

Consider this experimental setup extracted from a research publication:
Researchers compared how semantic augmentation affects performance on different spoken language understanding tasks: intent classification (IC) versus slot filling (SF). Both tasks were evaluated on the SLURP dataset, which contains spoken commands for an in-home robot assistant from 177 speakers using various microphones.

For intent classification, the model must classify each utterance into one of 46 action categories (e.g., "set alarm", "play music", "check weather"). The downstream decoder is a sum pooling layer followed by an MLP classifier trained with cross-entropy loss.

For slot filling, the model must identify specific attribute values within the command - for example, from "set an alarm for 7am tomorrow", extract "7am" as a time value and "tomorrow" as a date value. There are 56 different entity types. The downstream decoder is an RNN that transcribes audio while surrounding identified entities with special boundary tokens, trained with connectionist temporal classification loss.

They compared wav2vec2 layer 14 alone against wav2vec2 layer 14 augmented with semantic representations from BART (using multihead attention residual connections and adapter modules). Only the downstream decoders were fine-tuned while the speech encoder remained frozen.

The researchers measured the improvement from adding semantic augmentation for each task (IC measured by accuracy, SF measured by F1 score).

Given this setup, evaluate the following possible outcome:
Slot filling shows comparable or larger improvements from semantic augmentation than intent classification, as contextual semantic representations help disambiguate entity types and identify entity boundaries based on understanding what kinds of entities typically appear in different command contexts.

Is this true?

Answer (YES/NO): NO